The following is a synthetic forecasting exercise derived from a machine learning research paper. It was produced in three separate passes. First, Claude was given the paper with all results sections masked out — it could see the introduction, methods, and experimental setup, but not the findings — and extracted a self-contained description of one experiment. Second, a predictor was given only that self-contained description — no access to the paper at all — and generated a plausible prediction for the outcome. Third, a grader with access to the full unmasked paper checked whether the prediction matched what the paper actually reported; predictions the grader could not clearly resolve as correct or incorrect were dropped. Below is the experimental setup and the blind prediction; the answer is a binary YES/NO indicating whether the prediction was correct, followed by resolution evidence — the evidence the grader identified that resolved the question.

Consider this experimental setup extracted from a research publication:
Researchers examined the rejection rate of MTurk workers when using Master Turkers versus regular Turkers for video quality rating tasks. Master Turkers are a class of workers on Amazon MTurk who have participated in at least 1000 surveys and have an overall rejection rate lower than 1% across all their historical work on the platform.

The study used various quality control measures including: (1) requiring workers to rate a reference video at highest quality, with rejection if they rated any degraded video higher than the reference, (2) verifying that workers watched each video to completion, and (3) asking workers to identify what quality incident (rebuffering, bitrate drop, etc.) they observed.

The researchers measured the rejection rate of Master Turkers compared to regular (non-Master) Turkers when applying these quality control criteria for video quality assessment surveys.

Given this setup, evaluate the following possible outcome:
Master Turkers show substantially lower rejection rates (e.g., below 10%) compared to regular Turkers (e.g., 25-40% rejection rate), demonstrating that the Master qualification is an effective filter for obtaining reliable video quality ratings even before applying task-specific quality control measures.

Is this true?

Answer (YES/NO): NO